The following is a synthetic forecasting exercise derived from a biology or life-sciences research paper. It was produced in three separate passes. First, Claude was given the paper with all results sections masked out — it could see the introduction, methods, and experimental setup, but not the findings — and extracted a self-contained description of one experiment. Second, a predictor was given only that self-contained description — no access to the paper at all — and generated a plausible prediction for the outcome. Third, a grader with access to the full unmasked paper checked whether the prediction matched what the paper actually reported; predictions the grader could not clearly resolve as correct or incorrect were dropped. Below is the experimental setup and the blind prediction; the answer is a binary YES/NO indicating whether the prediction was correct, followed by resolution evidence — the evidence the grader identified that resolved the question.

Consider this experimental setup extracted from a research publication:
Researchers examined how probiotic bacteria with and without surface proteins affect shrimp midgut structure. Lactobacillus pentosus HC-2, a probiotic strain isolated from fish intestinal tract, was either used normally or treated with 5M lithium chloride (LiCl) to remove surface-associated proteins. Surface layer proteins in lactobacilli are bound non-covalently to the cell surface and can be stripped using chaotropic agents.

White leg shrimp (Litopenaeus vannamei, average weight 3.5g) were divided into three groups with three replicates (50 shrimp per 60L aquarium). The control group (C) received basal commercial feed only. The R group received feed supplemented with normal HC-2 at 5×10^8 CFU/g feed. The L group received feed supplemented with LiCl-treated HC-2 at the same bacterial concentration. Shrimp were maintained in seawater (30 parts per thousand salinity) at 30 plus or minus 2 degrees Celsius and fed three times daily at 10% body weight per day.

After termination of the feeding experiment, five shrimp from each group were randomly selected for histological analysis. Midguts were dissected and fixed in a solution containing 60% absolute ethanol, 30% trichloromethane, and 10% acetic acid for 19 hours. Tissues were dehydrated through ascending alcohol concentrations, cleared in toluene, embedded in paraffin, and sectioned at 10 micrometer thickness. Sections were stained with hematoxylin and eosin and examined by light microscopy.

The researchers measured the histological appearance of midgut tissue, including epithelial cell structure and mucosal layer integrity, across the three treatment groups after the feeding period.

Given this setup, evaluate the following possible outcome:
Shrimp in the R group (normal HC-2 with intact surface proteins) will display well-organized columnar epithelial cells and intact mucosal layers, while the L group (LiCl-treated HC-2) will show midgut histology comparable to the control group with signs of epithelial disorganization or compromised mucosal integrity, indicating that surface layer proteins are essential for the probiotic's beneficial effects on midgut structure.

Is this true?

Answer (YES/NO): NO